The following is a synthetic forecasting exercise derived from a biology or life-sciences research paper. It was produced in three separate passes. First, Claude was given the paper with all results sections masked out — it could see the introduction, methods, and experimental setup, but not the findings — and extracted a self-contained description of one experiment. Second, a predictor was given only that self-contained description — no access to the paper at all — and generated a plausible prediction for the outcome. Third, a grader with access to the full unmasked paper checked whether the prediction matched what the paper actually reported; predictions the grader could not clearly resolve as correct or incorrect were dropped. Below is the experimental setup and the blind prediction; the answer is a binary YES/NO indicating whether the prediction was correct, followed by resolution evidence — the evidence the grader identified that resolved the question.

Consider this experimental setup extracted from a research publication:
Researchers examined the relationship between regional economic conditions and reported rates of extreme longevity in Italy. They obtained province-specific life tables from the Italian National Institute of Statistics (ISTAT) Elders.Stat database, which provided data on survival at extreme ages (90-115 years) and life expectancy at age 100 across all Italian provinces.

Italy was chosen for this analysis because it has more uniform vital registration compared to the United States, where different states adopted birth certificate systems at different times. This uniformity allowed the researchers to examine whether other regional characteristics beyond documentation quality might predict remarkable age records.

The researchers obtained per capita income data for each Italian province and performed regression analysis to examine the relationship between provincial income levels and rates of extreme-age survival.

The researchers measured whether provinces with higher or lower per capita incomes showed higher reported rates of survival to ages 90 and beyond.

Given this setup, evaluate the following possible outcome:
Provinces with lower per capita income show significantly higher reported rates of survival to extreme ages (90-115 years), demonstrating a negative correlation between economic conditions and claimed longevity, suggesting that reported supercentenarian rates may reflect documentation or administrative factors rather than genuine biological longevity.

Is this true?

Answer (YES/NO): YES